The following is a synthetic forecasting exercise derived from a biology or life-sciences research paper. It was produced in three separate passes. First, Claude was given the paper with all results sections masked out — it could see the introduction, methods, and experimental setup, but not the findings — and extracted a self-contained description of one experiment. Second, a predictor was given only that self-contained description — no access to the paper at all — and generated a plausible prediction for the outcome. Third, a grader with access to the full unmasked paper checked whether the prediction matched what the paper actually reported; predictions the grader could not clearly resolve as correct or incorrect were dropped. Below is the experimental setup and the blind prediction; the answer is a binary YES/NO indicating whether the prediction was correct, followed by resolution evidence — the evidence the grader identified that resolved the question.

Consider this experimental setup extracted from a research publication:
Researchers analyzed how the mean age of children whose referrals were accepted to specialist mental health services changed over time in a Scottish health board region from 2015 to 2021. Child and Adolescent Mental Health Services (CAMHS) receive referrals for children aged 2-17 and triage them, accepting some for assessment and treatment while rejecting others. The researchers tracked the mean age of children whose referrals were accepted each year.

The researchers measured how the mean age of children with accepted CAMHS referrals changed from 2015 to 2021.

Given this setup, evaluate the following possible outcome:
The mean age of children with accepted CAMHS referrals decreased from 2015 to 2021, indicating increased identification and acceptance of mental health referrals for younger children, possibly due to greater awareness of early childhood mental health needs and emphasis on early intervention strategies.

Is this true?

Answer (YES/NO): NO